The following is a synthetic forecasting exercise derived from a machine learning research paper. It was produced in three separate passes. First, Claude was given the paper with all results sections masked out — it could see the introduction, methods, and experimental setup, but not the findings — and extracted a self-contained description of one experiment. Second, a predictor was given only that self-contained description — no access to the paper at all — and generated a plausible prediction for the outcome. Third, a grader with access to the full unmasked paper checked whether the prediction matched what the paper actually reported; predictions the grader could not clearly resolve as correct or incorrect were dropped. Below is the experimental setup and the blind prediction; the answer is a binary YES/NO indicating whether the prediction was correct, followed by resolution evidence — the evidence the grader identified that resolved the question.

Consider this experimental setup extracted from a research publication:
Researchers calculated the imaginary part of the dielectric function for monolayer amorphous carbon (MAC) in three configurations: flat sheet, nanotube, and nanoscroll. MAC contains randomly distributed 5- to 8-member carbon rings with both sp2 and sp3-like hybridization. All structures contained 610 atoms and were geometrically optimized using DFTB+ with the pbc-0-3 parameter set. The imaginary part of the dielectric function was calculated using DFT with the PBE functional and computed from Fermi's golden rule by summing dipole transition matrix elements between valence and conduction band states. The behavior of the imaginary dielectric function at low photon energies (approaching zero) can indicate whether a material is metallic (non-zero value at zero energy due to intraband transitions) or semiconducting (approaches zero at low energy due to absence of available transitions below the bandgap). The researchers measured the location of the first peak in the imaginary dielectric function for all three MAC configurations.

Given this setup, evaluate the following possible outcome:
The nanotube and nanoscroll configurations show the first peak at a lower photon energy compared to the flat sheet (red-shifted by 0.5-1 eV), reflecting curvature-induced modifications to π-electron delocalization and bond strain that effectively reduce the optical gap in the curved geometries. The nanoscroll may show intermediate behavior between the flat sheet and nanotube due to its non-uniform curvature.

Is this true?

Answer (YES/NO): NO